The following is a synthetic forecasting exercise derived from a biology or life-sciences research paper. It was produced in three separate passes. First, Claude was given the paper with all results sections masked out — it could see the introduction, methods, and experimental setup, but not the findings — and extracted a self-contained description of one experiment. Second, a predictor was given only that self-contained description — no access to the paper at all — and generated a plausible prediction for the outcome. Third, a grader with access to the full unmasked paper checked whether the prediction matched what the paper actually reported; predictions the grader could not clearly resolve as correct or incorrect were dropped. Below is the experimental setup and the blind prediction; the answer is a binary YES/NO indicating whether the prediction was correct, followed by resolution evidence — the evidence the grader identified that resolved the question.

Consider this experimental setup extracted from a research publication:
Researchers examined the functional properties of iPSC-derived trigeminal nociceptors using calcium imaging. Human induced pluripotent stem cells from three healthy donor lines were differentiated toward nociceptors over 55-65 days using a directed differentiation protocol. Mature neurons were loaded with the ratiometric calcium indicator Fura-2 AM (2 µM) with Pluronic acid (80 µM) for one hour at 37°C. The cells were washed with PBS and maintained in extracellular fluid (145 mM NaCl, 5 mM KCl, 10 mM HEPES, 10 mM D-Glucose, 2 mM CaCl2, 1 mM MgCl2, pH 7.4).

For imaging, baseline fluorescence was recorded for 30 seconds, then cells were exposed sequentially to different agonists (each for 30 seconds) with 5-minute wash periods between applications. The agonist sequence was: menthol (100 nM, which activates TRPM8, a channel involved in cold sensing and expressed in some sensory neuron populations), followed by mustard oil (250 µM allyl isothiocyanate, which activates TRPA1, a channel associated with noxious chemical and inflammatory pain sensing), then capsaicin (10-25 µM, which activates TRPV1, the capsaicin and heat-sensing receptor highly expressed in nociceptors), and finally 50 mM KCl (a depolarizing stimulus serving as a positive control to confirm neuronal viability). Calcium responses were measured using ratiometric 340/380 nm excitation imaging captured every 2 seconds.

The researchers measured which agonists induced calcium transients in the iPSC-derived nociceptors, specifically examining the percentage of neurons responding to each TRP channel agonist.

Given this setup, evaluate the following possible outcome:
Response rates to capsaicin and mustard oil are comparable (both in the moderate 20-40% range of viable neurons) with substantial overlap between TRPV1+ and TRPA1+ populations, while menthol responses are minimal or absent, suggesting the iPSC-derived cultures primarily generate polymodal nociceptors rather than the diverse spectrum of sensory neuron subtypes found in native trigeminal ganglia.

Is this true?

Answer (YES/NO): NO